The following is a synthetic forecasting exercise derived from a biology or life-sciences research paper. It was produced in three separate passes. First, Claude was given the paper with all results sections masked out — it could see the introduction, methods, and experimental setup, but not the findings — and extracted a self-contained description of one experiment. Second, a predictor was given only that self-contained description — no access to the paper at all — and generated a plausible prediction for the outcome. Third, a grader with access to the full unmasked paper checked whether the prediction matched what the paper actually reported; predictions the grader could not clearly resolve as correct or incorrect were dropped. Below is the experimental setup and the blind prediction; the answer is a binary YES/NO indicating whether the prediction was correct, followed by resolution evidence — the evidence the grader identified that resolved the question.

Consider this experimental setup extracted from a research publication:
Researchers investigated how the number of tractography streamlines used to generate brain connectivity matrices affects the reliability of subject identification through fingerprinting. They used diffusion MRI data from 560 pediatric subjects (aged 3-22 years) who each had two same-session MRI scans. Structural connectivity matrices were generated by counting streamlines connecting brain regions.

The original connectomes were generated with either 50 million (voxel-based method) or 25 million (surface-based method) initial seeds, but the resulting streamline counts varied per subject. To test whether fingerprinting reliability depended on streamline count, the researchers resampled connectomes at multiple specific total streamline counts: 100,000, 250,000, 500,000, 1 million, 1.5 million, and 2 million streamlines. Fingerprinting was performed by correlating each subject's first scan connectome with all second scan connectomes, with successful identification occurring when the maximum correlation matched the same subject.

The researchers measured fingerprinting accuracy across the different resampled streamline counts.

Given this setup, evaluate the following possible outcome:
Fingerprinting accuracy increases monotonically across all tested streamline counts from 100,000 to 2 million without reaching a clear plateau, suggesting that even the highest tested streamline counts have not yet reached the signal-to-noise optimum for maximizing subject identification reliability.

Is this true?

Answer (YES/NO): NO